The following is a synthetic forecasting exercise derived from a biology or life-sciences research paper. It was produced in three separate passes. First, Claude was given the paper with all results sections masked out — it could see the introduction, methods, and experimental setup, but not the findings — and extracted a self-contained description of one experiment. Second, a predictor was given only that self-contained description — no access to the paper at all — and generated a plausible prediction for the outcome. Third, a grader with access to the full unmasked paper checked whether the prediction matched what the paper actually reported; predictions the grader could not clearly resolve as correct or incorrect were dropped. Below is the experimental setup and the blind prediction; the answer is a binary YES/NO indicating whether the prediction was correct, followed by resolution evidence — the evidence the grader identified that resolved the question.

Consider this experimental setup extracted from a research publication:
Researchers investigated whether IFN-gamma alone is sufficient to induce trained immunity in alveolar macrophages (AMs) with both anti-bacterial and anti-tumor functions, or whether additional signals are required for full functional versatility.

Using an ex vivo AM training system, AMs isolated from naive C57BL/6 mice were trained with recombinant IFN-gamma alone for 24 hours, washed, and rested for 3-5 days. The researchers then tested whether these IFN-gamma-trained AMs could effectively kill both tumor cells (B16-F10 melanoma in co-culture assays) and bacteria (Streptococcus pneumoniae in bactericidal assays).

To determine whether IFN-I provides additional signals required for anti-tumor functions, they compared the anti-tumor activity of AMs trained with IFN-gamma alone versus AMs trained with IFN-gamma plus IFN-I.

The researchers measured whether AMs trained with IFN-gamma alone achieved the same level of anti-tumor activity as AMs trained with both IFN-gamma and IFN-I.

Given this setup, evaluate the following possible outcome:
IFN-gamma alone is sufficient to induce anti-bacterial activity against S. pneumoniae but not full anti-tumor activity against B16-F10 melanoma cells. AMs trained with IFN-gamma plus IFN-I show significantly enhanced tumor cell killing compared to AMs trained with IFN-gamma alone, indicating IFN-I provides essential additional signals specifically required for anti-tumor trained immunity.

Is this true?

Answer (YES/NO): YES